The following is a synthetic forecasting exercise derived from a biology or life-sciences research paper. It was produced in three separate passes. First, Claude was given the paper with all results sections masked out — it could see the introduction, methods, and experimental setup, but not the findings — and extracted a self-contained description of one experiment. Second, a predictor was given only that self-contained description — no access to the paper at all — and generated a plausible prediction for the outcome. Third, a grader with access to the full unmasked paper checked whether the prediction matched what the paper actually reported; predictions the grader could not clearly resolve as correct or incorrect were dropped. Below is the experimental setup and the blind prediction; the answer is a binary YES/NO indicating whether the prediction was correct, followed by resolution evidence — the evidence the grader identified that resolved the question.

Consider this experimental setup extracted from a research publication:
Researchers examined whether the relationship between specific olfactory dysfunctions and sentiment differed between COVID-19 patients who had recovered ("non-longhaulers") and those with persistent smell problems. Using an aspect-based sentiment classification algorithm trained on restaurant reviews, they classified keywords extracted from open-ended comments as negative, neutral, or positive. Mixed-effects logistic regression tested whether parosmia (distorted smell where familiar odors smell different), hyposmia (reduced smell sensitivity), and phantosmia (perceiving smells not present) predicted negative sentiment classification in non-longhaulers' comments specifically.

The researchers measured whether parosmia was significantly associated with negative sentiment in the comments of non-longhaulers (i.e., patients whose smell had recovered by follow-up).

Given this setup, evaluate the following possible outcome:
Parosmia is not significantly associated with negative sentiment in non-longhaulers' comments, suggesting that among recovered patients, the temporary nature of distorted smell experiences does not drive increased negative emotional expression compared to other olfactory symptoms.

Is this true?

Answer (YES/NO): NO